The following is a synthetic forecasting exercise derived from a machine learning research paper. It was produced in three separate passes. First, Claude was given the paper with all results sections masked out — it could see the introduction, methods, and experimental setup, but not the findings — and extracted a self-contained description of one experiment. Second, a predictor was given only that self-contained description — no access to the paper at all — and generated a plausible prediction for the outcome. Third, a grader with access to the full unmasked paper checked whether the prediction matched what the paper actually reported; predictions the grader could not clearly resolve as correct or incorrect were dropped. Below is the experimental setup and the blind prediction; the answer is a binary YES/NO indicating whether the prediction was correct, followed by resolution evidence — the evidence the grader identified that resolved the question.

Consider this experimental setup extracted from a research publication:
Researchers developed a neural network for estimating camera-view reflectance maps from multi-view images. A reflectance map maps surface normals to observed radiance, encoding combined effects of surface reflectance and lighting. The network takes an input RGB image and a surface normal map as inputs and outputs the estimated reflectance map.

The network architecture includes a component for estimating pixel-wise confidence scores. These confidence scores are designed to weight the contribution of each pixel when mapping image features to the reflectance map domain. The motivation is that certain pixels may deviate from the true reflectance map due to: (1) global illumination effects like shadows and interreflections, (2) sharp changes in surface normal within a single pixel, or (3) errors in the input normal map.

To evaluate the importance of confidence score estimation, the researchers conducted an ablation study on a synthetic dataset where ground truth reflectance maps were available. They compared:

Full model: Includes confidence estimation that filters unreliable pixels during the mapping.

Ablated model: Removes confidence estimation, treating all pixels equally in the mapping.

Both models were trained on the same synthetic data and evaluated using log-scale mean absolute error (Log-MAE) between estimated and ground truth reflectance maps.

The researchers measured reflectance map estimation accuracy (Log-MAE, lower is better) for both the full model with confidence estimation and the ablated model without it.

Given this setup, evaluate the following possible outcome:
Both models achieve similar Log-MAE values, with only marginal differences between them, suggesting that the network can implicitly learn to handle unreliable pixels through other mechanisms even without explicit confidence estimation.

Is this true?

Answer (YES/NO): NO